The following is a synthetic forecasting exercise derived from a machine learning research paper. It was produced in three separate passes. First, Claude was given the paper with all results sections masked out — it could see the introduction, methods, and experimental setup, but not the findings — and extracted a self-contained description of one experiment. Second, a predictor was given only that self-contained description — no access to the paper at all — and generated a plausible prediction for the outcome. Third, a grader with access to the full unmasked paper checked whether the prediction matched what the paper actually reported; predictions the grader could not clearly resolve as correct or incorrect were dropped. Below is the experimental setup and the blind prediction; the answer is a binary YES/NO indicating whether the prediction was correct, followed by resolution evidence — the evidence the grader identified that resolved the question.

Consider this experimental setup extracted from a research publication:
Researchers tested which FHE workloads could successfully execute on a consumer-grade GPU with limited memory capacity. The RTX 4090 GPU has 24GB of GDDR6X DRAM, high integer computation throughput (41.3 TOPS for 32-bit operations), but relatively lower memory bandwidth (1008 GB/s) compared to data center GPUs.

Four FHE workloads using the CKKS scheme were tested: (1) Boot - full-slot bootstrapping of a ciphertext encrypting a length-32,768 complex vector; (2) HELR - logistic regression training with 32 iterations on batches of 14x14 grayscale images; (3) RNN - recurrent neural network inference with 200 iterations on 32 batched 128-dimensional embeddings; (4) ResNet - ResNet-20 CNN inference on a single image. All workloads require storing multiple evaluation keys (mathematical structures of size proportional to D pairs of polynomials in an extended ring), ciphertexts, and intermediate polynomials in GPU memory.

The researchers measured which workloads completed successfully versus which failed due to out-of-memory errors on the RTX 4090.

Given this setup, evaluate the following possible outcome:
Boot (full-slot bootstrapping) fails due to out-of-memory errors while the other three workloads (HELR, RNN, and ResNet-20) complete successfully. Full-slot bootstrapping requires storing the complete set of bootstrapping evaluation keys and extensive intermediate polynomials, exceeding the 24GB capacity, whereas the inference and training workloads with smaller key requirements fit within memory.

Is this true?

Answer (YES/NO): NO